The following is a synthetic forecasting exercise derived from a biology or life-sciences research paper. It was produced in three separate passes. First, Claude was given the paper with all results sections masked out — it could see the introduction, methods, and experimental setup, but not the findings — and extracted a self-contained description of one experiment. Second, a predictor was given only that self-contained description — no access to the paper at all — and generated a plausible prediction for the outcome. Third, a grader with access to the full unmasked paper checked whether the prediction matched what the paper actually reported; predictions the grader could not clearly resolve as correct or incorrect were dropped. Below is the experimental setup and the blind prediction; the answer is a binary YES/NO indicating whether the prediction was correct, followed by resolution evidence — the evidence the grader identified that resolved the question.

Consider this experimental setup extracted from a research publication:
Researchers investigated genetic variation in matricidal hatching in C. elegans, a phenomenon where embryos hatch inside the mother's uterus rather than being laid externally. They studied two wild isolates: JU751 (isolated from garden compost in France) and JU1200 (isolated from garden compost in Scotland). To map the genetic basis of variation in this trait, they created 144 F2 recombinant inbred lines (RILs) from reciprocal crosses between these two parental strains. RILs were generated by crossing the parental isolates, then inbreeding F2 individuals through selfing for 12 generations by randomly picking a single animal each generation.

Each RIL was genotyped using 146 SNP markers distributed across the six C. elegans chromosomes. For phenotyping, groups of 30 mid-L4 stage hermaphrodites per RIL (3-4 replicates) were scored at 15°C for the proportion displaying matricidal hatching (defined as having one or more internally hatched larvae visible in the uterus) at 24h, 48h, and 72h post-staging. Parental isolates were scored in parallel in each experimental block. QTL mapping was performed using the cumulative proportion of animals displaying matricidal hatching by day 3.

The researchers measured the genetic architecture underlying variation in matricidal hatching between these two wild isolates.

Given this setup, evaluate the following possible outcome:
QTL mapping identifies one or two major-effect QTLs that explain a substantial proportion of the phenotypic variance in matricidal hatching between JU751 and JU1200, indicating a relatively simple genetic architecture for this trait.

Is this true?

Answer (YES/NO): YES